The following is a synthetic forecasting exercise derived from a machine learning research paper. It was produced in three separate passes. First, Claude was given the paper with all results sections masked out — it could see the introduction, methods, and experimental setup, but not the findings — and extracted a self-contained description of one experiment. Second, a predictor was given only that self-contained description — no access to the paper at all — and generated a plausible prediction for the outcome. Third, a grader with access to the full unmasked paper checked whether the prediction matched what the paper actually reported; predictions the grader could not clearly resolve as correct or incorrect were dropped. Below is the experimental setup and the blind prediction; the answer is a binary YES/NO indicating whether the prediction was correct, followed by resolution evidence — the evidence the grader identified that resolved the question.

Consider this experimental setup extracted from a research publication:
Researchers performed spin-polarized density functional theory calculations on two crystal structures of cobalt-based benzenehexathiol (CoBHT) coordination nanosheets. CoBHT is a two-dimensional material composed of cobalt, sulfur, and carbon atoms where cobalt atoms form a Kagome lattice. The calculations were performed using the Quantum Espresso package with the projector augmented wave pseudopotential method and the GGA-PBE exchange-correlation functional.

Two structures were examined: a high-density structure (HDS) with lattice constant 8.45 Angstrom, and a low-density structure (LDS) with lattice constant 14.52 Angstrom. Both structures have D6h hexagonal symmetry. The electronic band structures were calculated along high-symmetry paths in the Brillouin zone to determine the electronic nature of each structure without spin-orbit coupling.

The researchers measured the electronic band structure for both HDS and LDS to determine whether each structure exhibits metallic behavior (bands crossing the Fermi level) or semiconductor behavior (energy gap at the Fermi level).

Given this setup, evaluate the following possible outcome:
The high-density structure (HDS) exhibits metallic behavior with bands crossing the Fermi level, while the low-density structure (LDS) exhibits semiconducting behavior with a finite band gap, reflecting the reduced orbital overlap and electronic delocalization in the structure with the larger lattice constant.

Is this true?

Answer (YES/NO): YES